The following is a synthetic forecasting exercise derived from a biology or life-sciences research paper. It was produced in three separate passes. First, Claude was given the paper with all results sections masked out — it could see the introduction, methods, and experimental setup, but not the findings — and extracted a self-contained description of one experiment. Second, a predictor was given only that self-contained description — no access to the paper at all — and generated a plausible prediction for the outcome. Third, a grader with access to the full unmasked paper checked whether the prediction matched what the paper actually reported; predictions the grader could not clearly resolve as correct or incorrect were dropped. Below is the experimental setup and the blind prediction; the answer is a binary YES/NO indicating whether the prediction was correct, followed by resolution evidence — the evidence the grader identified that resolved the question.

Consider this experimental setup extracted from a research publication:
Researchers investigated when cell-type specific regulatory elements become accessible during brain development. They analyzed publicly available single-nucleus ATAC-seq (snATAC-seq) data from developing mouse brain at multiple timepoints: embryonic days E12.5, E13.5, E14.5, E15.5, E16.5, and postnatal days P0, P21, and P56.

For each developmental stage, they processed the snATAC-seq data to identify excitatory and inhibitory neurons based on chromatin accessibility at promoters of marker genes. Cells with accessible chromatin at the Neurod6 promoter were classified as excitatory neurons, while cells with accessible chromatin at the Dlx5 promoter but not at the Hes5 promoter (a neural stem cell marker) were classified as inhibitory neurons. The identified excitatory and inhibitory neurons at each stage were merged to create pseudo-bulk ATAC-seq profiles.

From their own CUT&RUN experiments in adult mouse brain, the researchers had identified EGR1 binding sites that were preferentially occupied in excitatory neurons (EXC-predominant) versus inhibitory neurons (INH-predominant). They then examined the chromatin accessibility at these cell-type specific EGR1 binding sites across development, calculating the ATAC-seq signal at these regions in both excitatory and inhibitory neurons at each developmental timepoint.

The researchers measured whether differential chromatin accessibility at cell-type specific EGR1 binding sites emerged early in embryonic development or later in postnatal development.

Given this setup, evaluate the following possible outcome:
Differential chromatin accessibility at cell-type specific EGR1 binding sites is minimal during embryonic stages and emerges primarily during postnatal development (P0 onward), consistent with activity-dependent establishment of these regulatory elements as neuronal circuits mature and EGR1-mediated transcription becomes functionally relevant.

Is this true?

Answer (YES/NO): NO